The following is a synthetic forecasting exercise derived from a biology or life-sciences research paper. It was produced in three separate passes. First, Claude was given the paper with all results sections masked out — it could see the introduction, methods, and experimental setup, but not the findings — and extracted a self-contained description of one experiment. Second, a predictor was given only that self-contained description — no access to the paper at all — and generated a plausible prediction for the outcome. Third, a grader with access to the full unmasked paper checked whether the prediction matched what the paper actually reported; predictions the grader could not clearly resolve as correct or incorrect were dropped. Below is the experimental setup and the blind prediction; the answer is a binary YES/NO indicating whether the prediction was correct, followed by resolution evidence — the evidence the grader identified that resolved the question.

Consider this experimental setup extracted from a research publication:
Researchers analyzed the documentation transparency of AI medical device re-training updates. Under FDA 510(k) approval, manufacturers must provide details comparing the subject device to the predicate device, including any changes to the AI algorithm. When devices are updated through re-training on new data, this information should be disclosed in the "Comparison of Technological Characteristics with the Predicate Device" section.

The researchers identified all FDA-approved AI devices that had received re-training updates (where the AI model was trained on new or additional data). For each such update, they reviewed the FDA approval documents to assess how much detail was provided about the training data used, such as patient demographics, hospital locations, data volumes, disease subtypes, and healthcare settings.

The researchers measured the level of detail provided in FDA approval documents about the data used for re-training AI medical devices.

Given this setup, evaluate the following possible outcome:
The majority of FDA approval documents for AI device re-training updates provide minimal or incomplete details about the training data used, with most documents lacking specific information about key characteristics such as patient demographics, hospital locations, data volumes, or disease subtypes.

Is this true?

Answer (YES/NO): YES